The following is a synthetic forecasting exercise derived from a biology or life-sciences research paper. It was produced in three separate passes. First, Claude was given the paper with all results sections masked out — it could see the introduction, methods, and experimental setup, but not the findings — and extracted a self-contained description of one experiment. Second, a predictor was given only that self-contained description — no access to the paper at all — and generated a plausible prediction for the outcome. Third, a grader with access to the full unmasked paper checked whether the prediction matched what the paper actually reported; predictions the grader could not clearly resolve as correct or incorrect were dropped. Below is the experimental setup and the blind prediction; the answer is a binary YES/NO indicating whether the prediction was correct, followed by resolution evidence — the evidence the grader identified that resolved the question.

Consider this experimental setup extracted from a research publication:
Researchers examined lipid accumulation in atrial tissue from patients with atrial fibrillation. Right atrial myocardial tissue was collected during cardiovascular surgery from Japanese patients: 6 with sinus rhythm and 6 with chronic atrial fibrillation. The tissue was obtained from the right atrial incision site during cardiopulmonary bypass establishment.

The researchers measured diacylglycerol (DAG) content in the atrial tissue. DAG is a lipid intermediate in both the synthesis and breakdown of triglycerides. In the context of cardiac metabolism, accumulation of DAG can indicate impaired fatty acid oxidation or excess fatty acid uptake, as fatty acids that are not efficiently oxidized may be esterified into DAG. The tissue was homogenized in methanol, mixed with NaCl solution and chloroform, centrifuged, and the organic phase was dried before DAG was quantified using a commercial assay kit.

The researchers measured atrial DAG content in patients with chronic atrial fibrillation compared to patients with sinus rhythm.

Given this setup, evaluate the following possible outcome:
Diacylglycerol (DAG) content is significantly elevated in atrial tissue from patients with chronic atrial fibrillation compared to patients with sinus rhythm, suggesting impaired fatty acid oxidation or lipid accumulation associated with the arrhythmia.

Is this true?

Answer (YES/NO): NO